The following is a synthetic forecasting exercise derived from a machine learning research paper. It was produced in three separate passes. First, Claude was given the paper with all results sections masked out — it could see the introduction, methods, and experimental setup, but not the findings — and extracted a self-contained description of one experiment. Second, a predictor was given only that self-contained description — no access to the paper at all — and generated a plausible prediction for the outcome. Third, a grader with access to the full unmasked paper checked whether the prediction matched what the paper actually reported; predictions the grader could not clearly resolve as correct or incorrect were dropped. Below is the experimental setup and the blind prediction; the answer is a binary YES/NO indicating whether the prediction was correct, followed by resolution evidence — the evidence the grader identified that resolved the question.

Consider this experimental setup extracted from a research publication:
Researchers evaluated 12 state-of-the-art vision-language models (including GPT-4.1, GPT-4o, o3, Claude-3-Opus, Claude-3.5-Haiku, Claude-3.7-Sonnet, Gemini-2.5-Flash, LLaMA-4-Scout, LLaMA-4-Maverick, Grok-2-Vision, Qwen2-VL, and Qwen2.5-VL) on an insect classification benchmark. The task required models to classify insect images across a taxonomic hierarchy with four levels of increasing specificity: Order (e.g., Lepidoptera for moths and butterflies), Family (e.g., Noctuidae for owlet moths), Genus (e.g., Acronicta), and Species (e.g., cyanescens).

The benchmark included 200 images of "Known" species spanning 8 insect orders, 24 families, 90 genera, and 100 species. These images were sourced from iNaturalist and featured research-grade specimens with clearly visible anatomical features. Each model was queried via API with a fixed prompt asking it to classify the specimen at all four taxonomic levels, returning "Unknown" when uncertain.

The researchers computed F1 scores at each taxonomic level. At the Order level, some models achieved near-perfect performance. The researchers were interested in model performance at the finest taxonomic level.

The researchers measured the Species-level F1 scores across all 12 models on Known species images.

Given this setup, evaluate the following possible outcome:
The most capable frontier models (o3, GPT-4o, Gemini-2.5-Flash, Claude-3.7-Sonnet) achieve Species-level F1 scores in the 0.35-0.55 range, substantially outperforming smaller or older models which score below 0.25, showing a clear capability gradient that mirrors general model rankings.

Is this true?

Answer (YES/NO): NO